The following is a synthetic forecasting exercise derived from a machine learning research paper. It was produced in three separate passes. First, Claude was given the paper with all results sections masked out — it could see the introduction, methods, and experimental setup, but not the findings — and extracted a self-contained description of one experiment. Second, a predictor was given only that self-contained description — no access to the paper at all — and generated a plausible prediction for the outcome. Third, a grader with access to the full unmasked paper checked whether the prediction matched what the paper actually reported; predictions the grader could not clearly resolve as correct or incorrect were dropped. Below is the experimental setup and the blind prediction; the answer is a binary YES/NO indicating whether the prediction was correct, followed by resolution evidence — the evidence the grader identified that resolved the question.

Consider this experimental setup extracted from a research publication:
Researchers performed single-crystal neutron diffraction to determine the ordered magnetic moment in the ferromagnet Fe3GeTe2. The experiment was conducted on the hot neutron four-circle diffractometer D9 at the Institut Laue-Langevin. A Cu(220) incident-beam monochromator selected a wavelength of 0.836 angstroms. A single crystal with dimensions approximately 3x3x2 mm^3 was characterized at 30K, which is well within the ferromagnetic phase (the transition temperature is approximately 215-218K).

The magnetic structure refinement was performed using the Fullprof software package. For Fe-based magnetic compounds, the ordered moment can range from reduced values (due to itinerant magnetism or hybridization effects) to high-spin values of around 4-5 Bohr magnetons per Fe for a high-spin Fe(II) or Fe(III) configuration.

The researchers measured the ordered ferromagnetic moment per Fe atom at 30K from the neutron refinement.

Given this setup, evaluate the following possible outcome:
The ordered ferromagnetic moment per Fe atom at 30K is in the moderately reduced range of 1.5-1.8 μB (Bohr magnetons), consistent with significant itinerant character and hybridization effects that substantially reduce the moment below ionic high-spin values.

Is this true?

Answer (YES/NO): YES